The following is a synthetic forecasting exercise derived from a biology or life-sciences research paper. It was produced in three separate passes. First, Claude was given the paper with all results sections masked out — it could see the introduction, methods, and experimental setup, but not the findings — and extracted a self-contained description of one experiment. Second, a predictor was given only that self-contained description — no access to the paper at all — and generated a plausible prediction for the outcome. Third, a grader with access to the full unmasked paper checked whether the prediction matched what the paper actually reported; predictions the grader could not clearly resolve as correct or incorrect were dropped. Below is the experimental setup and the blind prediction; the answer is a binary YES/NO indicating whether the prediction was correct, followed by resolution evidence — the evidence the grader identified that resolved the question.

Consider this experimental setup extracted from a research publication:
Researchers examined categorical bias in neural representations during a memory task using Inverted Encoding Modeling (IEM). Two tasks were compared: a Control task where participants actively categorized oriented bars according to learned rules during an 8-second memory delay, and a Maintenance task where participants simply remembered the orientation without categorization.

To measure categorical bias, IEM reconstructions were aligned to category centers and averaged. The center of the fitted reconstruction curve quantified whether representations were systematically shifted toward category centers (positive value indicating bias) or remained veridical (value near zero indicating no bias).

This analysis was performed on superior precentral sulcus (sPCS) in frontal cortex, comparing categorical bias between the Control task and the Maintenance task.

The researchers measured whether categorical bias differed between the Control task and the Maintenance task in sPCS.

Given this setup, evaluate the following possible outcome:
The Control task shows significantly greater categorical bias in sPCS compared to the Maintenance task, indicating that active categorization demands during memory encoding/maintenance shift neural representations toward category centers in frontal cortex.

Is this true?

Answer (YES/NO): NO